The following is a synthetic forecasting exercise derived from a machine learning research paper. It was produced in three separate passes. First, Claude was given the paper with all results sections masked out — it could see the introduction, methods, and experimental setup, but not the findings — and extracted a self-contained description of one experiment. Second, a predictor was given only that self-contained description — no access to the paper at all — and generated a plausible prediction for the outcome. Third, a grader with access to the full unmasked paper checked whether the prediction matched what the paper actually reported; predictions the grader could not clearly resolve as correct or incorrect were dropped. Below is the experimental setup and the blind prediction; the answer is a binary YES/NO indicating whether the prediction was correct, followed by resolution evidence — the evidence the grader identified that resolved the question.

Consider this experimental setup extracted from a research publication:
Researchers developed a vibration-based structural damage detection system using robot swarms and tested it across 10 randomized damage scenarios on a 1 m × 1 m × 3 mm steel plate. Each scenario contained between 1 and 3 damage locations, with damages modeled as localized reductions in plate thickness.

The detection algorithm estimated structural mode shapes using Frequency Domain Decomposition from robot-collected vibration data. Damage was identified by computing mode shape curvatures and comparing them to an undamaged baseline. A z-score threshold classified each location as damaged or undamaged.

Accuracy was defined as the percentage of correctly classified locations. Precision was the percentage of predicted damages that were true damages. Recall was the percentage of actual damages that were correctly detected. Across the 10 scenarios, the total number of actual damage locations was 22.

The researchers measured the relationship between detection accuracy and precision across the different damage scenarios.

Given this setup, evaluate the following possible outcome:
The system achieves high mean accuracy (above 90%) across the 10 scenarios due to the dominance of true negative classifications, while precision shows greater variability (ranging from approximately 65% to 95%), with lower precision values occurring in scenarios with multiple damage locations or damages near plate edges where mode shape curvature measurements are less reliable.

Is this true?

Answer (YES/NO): NO